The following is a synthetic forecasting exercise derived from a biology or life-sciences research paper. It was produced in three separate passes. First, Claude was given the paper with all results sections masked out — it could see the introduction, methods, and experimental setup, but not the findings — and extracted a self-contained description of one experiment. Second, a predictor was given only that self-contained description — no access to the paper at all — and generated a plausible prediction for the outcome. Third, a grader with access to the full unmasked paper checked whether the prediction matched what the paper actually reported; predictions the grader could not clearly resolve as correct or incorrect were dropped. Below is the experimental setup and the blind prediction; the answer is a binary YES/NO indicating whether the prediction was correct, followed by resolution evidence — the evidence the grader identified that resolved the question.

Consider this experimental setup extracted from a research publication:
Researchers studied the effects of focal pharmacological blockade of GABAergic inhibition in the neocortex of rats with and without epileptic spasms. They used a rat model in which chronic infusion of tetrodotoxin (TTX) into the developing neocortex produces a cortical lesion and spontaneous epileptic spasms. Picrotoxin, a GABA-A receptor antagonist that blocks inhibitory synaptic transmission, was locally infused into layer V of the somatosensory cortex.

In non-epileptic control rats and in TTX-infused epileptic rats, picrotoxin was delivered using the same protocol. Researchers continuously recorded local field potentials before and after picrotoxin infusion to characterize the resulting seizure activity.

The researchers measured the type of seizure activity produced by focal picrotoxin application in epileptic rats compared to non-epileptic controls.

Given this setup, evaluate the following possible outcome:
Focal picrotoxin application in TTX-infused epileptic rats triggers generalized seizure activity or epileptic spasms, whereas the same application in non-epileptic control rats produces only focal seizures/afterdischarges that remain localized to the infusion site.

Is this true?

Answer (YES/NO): YES